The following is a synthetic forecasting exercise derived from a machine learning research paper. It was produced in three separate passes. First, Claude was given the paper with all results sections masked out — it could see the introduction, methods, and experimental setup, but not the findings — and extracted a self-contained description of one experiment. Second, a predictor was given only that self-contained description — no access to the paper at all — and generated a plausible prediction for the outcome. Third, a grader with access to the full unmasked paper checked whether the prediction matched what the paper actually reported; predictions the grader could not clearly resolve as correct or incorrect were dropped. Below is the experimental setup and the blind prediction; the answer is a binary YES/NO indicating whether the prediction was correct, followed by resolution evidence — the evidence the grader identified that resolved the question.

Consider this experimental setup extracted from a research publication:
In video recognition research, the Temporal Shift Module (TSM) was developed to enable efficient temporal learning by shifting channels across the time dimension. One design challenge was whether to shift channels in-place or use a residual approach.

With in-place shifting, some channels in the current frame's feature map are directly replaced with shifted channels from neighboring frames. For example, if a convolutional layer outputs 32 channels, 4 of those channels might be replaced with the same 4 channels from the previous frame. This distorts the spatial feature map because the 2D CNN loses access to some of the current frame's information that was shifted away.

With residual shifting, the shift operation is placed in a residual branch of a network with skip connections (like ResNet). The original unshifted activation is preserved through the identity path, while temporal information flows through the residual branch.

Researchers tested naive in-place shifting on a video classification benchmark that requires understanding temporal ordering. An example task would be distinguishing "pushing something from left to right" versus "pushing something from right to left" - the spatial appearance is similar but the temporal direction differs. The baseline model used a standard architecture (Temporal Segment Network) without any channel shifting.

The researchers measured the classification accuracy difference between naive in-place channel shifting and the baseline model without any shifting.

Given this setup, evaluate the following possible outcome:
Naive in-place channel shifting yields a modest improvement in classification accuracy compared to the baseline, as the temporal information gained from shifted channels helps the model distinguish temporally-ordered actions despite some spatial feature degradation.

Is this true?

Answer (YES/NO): NO